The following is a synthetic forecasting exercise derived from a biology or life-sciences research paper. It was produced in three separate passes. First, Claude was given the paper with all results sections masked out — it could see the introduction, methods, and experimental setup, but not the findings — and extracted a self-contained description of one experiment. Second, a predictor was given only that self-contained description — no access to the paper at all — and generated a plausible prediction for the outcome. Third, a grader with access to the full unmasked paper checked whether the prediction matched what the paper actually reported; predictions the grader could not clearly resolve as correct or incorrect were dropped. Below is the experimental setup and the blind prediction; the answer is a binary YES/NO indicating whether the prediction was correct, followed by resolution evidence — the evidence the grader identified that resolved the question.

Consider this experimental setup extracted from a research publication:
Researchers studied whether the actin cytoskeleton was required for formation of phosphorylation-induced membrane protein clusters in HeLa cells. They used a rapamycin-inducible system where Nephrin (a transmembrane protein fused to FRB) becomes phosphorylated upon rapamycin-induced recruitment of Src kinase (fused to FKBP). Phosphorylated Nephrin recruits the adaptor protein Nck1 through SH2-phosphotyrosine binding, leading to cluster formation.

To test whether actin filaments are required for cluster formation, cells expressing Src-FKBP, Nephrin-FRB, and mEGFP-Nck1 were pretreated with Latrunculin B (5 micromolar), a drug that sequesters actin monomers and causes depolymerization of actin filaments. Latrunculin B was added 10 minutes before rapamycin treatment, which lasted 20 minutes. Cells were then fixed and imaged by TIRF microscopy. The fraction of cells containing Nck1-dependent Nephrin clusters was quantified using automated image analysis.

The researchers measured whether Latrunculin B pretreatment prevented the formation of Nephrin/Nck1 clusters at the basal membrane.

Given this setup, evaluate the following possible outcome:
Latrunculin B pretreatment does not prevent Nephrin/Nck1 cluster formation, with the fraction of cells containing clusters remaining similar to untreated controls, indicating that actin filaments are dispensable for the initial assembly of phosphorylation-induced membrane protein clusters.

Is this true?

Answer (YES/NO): YES